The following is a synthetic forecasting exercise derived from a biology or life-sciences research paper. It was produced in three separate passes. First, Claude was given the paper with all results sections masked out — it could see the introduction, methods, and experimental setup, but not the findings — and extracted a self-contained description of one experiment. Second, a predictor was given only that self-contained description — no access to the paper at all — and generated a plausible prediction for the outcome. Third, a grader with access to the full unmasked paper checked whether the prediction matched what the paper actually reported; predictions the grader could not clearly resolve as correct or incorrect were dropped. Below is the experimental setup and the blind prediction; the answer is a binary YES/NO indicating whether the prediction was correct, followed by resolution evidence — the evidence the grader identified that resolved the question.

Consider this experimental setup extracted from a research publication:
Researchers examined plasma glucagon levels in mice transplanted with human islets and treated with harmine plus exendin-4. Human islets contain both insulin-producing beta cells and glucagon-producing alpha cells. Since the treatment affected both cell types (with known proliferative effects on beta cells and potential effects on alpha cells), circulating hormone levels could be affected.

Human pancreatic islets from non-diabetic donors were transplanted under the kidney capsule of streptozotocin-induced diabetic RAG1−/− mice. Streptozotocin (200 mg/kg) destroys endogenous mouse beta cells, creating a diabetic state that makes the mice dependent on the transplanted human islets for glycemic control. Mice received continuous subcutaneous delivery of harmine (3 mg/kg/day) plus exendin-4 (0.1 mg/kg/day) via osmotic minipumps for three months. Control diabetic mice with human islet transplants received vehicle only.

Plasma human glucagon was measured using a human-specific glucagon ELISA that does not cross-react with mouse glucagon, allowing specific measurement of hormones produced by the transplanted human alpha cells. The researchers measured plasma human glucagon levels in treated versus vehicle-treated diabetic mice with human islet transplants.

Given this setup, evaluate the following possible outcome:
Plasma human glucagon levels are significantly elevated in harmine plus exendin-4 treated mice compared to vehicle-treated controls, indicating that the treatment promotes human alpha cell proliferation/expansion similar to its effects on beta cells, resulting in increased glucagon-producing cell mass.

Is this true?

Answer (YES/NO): NO